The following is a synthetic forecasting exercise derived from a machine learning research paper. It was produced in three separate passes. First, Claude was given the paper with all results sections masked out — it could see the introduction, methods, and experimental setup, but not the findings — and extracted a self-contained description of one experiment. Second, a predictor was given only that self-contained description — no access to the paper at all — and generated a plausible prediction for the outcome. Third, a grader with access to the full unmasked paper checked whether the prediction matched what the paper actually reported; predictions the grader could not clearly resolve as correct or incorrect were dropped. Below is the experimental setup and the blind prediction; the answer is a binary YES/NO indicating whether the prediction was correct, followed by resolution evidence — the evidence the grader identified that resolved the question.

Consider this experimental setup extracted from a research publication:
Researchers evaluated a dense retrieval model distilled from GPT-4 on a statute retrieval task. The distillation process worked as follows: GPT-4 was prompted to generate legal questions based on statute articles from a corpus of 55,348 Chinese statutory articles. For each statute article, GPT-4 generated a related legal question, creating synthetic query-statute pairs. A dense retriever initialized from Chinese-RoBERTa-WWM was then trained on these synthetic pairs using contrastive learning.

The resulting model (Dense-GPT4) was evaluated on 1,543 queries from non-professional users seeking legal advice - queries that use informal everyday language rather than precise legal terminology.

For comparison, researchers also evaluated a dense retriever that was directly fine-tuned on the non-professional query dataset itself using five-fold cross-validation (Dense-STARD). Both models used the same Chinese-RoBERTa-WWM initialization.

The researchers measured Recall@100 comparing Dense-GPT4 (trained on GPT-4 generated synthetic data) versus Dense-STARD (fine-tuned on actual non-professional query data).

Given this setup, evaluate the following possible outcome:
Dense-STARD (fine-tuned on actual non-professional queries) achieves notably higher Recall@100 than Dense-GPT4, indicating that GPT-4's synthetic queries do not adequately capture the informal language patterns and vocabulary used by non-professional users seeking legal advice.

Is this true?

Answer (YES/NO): YES